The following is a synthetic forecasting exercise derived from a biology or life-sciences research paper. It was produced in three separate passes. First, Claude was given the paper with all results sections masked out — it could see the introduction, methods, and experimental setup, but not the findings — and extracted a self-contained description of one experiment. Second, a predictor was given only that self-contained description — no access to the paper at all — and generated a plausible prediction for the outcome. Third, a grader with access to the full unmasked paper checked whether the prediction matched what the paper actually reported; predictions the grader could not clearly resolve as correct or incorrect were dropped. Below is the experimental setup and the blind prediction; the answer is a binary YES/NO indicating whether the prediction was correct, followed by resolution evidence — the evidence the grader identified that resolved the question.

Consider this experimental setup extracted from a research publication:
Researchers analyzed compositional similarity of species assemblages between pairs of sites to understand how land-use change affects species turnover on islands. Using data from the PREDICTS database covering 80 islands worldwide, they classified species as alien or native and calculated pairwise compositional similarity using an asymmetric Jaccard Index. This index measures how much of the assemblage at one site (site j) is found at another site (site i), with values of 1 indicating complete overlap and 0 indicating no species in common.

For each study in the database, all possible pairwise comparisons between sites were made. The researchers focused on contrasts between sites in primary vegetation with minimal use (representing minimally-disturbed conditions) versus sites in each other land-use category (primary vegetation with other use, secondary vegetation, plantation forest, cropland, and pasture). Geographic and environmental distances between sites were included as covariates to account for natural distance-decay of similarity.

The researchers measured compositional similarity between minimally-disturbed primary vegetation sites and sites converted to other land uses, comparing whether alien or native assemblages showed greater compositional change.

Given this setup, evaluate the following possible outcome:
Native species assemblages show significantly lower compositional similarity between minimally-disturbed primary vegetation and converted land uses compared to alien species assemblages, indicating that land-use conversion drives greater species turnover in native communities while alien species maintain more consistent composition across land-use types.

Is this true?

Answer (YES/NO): NO